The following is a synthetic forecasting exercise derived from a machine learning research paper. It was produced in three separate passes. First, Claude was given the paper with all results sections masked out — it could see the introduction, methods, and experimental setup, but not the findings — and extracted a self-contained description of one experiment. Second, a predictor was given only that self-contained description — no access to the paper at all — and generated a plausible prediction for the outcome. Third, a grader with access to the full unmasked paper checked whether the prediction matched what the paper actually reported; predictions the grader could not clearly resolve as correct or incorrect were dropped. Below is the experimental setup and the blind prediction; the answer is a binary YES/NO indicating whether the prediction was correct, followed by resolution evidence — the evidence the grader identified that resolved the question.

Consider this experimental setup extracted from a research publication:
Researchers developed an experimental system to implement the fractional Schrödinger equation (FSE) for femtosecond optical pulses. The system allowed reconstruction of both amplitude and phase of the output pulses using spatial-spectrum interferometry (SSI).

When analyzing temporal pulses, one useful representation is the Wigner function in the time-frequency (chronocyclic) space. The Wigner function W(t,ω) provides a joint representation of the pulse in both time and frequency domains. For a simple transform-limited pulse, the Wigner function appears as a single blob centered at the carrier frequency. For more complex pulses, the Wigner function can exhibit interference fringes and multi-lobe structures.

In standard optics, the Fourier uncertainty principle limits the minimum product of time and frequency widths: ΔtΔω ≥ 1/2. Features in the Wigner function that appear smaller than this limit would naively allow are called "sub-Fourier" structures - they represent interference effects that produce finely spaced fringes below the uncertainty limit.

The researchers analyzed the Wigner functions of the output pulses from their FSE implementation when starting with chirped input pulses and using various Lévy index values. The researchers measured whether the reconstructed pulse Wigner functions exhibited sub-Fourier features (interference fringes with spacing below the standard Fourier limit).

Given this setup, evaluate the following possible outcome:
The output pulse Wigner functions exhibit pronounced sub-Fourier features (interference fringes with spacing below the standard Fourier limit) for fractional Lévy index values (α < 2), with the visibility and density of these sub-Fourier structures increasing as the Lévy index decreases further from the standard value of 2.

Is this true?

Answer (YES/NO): NO